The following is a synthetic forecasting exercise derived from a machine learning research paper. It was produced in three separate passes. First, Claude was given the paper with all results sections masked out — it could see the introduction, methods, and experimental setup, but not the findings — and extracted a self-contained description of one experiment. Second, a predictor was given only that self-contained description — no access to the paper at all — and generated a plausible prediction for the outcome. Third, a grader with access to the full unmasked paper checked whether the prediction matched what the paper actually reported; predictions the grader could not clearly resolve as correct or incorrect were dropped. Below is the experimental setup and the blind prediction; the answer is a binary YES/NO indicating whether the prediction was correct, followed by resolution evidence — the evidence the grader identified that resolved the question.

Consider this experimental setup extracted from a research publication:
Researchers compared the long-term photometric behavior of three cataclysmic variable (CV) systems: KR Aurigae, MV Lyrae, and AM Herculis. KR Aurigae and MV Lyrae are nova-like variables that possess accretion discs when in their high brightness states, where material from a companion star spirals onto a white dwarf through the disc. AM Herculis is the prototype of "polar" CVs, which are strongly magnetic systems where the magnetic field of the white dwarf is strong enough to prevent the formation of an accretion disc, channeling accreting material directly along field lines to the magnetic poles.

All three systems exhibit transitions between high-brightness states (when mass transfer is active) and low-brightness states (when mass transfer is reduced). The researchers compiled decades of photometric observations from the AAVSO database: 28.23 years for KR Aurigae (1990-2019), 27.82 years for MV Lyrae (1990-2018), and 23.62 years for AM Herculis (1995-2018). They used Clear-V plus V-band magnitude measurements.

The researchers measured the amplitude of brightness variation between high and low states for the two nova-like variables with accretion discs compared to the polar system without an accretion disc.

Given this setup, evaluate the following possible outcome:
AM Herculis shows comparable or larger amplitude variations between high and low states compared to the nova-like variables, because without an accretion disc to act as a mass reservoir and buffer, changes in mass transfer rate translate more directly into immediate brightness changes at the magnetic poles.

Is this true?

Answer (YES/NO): NO